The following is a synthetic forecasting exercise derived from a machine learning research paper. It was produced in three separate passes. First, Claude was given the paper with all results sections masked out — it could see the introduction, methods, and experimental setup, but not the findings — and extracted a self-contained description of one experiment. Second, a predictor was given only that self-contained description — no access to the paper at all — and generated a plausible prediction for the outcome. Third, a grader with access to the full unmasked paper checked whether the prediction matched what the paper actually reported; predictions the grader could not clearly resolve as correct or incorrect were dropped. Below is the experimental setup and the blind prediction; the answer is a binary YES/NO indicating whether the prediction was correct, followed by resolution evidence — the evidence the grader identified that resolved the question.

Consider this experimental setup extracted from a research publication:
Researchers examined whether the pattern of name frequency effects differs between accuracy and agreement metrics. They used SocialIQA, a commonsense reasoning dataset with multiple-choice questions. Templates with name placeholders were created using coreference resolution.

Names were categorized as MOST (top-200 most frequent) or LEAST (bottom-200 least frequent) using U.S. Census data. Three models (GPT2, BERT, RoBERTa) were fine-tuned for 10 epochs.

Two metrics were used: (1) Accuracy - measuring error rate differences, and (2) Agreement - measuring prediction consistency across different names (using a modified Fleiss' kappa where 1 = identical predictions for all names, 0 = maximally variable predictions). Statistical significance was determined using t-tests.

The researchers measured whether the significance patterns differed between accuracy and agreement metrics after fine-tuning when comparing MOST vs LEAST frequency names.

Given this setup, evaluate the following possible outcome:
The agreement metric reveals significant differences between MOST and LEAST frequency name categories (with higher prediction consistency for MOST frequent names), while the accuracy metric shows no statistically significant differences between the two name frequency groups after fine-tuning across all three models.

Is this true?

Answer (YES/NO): YES